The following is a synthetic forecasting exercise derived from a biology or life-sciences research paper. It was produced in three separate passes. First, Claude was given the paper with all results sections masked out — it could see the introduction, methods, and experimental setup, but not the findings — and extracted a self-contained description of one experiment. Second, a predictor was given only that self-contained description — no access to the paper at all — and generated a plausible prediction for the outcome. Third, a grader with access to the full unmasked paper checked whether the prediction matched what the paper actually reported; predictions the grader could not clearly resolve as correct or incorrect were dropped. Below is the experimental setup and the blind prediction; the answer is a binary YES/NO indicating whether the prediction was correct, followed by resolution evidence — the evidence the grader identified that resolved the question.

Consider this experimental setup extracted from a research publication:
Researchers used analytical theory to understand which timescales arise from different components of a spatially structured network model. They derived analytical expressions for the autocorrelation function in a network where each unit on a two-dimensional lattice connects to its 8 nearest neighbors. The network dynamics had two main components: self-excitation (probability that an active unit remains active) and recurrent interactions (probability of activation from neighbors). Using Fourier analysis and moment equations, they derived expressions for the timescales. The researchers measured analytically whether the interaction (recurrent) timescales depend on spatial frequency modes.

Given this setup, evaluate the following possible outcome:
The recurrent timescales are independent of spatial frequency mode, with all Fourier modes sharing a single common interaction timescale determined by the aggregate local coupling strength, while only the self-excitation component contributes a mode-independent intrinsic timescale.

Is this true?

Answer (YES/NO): NO